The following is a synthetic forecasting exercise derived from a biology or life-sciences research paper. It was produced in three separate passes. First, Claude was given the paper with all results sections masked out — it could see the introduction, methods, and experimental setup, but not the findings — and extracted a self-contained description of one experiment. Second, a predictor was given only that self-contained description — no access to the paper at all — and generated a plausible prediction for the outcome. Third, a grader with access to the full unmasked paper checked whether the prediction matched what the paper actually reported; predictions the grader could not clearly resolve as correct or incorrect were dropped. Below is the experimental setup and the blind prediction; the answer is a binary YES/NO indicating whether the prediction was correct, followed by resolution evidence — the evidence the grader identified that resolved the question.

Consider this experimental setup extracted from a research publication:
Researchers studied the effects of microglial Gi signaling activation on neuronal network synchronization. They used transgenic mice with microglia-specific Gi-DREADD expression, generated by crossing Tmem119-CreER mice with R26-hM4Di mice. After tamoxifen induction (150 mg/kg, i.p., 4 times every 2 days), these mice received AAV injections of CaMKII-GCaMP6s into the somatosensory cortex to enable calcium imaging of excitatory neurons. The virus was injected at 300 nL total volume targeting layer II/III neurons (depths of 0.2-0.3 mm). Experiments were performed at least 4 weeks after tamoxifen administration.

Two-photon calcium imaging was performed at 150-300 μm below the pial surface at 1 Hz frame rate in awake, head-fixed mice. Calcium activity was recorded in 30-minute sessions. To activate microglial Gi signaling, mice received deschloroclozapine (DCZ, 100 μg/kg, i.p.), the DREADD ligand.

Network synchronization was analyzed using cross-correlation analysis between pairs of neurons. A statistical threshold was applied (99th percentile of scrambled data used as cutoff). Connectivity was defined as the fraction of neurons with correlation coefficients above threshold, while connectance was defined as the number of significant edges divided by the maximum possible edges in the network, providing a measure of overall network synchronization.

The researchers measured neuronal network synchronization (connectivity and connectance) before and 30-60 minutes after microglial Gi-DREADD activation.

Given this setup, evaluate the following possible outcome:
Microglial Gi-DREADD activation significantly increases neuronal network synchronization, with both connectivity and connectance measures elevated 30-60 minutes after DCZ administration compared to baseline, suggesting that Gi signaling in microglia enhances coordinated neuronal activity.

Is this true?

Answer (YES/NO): NO